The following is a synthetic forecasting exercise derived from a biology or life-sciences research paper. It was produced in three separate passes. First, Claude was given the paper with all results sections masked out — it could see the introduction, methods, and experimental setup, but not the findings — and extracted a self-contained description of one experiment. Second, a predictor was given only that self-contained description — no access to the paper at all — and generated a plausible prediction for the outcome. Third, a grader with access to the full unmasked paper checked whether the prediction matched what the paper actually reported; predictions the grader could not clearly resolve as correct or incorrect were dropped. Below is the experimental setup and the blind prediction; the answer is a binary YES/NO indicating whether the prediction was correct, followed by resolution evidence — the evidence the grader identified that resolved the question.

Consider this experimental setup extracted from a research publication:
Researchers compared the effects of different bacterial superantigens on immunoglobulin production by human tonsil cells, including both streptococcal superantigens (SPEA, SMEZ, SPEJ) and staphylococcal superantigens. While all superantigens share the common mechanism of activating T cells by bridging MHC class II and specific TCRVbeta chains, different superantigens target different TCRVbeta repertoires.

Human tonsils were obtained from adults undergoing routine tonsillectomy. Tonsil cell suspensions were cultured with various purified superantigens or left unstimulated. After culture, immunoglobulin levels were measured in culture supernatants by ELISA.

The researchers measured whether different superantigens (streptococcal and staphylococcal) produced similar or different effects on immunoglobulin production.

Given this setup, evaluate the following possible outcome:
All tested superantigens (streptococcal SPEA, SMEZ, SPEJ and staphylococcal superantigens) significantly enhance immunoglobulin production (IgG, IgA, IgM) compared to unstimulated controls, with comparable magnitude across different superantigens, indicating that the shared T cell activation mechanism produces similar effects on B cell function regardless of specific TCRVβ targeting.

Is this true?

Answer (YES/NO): NO